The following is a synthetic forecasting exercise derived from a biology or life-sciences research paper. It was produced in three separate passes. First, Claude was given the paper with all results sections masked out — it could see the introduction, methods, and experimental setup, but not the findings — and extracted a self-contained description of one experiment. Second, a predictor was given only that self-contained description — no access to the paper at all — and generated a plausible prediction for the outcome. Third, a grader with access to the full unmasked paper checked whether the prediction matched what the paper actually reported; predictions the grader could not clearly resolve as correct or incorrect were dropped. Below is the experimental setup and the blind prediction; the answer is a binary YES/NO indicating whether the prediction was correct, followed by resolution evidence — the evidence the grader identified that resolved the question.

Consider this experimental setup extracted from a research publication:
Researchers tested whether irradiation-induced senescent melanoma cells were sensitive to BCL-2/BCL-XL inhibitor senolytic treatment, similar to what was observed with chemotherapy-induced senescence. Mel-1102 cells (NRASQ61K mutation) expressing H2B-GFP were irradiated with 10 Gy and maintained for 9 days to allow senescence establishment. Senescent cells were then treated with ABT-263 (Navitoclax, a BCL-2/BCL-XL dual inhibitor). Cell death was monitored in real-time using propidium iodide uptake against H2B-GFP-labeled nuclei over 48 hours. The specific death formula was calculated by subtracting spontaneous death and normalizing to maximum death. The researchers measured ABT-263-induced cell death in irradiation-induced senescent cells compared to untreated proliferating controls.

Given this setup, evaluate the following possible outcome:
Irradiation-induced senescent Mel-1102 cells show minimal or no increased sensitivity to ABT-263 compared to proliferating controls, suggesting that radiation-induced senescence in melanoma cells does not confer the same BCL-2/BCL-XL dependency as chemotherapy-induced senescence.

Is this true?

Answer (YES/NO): NO